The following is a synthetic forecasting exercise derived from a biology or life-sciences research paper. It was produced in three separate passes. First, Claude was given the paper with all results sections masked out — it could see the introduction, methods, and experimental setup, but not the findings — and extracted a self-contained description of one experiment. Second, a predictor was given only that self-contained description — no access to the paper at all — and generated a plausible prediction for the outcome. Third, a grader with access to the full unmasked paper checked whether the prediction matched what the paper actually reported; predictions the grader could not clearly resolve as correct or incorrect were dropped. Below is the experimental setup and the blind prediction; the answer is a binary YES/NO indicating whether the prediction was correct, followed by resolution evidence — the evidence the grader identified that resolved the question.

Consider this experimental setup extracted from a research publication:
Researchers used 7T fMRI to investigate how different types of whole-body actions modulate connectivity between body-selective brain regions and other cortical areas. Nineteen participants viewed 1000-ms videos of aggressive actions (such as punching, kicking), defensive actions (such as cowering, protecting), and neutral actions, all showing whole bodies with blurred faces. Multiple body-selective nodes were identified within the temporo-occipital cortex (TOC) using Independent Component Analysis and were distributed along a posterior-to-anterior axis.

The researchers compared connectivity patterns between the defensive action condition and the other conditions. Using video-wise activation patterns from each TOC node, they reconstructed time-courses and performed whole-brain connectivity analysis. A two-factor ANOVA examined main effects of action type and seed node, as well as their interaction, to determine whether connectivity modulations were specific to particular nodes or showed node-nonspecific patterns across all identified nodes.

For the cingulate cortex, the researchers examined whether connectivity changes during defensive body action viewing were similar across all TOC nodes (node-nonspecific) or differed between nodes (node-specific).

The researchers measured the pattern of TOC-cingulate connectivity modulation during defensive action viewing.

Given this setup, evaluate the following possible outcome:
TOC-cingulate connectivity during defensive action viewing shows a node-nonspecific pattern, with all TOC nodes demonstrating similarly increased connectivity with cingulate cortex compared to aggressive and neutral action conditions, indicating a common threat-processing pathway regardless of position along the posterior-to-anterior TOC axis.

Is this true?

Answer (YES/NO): YES